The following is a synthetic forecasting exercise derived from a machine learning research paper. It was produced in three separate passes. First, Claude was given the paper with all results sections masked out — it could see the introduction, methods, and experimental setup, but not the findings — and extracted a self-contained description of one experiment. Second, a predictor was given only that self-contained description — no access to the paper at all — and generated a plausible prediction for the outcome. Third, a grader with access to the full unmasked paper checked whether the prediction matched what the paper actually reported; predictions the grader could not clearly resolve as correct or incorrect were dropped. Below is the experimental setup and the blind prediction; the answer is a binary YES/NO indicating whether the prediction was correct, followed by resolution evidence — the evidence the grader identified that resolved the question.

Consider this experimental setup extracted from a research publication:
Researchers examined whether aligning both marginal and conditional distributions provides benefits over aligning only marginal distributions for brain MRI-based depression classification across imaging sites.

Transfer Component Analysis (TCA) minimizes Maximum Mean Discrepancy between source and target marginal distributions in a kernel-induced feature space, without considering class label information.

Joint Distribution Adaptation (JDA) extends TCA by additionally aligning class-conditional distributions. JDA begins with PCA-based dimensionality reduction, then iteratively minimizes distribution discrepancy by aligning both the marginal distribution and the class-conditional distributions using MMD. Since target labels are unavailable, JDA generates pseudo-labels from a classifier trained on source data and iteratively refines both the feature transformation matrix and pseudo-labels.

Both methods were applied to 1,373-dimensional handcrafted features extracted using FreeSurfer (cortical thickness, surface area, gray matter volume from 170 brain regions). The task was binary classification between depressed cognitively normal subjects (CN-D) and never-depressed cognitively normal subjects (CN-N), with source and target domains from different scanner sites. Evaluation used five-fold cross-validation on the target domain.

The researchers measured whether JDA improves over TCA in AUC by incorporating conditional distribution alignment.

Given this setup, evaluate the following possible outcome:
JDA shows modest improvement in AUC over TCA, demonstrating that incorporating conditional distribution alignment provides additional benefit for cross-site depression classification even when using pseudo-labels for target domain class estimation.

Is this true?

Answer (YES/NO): YES